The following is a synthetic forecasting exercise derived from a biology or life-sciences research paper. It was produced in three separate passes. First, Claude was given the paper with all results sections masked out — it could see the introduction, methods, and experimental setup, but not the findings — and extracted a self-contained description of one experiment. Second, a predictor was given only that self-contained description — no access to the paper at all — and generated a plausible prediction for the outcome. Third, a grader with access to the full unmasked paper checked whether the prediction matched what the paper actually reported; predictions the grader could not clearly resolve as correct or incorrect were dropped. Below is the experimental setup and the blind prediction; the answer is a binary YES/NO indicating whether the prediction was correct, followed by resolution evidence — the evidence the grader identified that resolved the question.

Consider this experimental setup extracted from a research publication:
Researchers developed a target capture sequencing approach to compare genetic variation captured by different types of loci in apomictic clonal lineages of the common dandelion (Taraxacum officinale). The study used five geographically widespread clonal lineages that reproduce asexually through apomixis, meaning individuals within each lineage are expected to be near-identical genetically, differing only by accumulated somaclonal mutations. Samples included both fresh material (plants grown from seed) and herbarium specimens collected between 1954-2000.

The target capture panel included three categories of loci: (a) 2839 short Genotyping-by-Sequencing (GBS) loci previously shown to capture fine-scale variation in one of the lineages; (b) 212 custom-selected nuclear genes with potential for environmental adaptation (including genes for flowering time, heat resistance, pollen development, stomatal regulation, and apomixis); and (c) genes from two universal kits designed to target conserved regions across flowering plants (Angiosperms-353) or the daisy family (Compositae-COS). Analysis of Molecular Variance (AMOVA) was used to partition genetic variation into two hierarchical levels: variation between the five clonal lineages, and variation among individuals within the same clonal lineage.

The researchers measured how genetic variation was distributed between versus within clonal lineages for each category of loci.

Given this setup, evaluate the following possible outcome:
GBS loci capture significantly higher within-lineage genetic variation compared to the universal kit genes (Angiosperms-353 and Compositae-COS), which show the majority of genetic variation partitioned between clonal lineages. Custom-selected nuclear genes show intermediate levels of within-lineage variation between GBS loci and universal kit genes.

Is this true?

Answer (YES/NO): NO